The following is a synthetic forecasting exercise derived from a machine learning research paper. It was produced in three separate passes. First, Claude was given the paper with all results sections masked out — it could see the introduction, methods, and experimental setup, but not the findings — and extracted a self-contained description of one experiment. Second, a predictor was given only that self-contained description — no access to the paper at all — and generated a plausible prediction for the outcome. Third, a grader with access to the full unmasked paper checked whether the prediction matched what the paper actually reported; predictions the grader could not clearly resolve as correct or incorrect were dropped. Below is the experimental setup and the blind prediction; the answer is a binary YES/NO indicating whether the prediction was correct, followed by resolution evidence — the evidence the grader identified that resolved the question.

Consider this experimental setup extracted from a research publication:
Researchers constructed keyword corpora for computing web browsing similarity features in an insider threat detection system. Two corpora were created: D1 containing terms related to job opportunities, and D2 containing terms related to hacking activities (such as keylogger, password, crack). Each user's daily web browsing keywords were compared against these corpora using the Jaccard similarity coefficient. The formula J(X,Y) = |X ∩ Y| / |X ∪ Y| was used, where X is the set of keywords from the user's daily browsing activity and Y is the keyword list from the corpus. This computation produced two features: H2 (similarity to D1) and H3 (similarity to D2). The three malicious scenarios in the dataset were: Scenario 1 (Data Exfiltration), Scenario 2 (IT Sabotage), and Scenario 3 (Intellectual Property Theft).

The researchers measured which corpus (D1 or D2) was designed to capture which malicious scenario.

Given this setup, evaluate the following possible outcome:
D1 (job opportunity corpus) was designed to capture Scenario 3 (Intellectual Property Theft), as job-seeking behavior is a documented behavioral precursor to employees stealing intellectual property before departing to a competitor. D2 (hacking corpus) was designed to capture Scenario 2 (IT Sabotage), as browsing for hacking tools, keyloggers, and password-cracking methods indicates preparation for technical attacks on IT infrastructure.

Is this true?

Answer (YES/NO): NO